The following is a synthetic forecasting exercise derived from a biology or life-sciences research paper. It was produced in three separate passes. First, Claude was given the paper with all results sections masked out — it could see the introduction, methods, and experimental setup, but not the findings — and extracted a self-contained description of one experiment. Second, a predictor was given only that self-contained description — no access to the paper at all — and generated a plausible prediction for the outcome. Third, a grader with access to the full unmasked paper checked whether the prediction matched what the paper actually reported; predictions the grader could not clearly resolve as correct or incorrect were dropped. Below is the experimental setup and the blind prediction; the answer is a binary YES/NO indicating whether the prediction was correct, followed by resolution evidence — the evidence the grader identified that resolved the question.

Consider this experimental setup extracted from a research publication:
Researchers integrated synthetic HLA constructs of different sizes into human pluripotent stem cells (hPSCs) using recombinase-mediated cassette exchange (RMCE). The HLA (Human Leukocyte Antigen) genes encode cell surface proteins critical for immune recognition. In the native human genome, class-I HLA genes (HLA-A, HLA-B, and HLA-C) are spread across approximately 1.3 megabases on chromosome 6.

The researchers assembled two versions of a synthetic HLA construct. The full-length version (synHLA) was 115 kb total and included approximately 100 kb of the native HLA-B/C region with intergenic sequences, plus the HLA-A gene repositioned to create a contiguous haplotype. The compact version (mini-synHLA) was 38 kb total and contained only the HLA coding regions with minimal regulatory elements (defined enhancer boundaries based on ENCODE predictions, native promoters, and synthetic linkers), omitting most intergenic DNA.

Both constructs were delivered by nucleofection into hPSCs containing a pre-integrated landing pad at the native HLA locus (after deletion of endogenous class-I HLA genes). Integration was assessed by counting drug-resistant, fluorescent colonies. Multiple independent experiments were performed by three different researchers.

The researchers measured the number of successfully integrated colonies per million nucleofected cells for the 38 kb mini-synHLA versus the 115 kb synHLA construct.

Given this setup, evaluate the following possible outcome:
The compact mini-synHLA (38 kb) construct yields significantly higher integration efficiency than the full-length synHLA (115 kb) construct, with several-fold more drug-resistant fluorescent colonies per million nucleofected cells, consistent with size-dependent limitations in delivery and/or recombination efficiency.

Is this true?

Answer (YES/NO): YES